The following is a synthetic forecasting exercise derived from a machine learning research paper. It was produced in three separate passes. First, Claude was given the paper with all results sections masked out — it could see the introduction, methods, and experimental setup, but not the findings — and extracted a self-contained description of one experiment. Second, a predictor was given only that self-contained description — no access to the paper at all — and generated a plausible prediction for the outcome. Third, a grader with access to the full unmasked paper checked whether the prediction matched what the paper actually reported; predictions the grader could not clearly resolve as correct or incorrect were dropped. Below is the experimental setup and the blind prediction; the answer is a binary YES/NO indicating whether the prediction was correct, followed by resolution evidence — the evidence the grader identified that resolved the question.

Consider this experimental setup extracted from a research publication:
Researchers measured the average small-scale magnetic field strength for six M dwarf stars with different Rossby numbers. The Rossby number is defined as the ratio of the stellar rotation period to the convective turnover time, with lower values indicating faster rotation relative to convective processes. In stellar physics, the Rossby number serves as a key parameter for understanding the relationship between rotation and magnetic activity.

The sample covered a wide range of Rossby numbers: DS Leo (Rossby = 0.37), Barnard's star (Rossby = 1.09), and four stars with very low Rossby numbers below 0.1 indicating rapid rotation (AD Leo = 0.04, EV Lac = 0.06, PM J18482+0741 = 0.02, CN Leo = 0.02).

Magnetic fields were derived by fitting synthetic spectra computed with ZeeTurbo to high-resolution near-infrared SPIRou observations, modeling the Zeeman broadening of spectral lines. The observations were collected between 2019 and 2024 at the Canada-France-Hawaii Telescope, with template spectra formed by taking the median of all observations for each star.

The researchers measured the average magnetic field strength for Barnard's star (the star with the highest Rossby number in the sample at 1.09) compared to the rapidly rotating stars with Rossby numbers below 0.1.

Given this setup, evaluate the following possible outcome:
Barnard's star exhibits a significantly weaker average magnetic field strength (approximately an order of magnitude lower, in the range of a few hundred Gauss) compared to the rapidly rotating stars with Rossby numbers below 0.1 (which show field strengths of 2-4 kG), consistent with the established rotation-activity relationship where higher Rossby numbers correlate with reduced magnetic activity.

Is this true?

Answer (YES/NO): NO